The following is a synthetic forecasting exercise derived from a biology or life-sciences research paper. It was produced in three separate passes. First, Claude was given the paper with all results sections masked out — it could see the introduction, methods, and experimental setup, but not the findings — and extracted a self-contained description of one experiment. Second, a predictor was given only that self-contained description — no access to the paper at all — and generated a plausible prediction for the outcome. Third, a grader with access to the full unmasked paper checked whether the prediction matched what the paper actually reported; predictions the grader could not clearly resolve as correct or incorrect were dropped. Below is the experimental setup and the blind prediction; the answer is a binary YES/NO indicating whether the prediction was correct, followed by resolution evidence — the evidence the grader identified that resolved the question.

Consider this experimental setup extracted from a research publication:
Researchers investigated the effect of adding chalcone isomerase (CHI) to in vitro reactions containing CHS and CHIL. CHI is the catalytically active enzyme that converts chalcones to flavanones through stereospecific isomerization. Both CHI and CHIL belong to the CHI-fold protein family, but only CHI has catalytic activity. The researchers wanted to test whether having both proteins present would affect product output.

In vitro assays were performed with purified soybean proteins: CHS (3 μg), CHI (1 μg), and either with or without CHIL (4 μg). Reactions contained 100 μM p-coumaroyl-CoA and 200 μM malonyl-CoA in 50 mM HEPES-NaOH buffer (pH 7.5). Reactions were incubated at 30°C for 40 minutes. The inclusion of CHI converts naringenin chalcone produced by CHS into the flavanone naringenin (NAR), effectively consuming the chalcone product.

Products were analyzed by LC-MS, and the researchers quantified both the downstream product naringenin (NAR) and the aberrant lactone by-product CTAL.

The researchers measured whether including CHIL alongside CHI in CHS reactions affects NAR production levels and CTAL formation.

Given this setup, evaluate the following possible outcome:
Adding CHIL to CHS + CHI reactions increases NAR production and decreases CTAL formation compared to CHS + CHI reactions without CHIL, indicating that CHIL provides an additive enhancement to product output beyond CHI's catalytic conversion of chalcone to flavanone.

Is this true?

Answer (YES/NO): YES